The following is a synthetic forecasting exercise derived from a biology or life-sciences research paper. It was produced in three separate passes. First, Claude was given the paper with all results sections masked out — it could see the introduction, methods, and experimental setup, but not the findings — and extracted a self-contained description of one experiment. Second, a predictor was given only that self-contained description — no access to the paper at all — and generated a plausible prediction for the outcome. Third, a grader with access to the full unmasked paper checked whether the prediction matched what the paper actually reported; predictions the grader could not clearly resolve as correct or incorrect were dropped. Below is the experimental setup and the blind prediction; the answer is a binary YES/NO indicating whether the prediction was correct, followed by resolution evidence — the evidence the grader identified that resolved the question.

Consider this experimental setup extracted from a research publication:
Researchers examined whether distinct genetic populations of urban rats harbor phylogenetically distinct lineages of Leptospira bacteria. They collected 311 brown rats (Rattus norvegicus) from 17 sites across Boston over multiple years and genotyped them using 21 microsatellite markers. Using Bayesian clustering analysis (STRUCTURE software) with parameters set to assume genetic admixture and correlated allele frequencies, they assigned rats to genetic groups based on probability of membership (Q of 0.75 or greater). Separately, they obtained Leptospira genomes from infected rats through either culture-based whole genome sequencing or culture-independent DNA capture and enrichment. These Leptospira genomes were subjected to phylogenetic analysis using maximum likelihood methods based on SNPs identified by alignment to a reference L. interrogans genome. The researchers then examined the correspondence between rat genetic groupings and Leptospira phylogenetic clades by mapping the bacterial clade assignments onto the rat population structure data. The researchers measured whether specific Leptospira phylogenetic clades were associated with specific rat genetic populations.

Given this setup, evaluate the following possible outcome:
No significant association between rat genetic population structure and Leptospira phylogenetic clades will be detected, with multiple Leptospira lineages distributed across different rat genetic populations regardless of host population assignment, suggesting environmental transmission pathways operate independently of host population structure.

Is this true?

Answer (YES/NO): NO